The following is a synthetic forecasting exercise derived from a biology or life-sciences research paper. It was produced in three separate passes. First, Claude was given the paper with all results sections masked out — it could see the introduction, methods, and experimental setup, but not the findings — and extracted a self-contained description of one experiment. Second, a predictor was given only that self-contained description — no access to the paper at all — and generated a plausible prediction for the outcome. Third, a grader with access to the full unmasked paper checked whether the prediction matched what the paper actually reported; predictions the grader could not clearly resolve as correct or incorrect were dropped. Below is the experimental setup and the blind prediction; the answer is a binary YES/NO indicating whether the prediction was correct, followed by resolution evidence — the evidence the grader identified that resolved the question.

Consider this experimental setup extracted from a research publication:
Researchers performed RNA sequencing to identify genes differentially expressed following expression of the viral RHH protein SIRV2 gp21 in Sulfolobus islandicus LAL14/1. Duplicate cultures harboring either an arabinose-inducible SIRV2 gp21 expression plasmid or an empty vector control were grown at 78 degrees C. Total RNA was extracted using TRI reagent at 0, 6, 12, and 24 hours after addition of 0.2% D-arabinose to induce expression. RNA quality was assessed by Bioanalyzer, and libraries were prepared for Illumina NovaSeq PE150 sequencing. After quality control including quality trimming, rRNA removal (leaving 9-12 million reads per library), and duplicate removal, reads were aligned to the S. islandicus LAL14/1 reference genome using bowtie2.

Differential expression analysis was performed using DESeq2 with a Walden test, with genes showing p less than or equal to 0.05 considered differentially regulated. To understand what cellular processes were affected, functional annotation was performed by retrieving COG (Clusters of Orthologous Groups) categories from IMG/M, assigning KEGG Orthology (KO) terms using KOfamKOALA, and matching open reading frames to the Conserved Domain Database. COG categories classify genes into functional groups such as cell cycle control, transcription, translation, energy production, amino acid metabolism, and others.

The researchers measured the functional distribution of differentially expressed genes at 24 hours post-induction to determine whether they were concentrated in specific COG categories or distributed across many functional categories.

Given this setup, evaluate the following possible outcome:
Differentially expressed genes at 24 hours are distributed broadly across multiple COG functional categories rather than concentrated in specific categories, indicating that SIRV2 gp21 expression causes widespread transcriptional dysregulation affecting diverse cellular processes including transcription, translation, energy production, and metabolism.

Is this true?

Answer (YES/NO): NO